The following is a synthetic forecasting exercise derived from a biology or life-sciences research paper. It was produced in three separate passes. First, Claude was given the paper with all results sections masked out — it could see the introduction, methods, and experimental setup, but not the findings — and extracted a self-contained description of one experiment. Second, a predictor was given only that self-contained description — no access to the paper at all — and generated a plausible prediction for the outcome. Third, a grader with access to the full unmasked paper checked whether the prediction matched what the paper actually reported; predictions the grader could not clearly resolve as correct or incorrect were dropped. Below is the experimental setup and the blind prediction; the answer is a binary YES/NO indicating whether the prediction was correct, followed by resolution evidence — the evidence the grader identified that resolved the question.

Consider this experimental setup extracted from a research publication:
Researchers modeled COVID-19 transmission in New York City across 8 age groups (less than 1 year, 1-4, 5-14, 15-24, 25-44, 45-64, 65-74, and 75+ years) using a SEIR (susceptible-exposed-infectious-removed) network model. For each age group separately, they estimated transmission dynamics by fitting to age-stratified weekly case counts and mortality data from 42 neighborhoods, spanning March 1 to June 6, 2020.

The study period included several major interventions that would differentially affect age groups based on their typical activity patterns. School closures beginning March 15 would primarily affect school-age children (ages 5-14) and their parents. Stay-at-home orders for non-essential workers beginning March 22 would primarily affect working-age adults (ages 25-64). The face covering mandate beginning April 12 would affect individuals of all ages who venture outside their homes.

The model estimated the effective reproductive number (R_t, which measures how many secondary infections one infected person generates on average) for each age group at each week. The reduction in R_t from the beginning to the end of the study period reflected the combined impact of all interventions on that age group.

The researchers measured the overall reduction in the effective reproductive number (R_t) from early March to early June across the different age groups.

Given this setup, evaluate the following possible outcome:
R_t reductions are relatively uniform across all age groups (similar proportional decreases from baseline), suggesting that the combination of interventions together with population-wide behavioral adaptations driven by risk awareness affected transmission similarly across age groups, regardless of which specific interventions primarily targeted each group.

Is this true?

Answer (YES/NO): NO